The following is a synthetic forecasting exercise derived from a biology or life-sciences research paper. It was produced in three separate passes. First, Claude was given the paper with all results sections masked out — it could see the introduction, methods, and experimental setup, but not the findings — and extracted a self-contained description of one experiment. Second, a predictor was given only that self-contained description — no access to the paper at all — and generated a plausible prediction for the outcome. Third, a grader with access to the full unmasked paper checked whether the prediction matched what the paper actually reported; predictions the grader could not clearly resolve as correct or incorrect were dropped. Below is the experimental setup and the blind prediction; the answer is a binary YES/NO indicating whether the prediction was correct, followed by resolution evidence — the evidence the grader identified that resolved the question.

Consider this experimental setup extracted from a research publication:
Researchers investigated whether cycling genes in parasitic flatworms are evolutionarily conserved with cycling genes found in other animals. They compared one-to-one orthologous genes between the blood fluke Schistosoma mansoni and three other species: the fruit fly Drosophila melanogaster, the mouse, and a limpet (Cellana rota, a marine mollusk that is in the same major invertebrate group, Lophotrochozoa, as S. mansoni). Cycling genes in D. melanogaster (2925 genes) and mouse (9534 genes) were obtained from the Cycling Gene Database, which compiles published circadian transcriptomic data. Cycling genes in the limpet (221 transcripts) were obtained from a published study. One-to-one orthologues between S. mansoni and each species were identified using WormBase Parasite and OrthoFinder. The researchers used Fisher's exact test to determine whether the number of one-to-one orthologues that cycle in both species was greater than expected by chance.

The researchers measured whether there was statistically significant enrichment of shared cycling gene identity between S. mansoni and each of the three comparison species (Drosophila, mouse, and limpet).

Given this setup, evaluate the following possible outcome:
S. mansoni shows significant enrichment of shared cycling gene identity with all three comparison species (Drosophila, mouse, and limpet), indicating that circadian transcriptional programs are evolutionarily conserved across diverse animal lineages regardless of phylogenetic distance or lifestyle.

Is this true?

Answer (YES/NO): NO